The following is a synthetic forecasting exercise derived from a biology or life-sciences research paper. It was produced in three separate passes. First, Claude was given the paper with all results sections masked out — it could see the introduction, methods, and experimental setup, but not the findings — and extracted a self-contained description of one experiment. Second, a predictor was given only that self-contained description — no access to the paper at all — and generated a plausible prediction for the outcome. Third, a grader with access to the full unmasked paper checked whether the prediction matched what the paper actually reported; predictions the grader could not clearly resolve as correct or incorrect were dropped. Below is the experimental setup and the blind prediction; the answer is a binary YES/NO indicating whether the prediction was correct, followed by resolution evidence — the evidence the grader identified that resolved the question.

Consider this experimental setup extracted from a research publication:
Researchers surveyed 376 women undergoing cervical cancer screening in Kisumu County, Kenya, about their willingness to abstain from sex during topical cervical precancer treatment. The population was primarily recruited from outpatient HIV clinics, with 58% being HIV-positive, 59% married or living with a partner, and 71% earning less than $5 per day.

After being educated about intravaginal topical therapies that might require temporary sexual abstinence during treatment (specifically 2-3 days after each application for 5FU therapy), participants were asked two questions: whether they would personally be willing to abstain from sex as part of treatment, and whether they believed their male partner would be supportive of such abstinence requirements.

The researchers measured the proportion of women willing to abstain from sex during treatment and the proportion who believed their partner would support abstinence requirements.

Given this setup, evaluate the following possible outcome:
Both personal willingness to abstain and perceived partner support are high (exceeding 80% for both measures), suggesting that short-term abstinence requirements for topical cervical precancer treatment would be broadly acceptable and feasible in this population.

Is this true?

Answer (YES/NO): YES